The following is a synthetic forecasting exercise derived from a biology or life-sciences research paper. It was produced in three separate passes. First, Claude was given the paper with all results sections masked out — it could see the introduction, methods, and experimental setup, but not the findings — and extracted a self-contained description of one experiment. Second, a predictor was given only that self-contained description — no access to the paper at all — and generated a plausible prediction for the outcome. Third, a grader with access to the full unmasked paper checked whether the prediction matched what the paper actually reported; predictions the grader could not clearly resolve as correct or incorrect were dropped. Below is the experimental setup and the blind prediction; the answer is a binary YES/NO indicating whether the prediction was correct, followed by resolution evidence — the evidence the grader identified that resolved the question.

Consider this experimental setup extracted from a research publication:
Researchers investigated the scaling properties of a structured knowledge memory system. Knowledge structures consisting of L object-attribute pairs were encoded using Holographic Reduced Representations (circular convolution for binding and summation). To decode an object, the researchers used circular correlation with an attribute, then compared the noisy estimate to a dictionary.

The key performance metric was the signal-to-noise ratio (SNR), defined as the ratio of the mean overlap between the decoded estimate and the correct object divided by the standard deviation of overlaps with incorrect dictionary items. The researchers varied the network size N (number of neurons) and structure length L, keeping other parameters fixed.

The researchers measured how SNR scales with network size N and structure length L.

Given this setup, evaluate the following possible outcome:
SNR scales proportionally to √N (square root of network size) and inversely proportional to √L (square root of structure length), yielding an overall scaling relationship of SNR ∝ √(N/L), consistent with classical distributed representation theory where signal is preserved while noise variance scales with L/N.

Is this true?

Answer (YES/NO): NO